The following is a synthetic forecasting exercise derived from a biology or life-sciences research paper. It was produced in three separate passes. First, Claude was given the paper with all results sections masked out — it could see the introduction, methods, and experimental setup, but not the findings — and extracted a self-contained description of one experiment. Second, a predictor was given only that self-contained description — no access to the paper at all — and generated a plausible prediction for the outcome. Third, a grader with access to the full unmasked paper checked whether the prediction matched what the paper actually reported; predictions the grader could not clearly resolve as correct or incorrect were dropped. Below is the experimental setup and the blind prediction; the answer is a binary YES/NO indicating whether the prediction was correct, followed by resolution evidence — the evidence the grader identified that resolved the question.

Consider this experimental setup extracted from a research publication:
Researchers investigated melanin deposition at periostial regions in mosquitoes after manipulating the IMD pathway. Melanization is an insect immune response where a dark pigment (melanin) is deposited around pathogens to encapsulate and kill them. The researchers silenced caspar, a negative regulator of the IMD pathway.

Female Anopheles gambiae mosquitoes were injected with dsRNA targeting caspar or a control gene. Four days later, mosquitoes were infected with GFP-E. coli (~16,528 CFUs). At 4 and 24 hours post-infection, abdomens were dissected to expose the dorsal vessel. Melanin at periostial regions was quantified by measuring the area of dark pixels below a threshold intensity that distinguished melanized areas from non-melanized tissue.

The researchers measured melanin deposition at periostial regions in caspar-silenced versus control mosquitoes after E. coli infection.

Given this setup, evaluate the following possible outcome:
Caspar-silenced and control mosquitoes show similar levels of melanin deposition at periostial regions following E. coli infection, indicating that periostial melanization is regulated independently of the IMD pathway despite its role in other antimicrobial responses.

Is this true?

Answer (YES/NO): NO